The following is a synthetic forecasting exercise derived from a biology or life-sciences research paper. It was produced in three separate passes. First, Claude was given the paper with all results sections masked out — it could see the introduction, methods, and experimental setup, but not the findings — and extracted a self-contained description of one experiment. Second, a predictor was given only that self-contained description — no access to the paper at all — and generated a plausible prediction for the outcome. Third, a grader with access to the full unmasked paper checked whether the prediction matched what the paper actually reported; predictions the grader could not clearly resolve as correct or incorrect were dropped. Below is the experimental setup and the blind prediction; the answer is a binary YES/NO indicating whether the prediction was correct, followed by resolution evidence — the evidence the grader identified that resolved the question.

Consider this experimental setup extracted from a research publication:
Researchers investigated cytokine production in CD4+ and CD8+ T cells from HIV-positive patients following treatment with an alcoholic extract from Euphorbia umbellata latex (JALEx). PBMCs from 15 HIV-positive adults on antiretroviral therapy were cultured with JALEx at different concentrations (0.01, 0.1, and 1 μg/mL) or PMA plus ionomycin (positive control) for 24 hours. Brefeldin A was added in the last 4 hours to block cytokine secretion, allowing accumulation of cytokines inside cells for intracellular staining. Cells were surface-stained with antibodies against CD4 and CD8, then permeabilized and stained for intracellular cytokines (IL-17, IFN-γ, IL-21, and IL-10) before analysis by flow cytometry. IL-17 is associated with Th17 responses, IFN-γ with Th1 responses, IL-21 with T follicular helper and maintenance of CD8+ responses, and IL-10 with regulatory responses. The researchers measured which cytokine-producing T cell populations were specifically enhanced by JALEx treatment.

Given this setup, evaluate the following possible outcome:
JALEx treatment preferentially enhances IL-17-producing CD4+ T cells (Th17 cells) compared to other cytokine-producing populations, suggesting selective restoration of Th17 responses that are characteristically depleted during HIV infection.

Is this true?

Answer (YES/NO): NO